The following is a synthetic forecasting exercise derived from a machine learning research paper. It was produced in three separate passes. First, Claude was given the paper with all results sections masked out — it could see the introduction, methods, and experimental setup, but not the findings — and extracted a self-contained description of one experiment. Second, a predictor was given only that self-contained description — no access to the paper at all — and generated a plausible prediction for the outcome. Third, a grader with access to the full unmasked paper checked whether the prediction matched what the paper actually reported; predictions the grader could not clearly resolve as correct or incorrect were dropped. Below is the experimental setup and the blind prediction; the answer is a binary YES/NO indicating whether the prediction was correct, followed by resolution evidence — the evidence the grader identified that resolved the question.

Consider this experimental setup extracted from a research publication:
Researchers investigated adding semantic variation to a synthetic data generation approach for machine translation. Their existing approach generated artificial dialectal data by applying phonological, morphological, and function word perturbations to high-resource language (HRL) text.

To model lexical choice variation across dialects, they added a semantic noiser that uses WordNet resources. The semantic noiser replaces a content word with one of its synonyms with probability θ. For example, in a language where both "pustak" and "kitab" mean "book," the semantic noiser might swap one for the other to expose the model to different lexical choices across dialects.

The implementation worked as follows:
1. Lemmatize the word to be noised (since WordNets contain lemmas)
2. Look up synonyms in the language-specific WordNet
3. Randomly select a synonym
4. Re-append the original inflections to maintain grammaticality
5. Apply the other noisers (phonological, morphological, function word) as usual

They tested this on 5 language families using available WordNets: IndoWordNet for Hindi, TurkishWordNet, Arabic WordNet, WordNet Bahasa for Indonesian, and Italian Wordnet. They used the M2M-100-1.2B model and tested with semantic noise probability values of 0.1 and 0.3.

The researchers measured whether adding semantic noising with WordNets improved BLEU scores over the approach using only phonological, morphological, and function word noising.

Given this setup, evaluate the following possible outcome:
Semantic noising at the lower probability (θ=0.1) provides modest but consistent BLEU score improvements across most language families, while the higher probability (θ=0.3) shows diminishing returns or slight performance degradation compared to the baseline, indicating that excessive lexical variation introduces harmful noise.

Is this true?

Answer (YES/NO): NO